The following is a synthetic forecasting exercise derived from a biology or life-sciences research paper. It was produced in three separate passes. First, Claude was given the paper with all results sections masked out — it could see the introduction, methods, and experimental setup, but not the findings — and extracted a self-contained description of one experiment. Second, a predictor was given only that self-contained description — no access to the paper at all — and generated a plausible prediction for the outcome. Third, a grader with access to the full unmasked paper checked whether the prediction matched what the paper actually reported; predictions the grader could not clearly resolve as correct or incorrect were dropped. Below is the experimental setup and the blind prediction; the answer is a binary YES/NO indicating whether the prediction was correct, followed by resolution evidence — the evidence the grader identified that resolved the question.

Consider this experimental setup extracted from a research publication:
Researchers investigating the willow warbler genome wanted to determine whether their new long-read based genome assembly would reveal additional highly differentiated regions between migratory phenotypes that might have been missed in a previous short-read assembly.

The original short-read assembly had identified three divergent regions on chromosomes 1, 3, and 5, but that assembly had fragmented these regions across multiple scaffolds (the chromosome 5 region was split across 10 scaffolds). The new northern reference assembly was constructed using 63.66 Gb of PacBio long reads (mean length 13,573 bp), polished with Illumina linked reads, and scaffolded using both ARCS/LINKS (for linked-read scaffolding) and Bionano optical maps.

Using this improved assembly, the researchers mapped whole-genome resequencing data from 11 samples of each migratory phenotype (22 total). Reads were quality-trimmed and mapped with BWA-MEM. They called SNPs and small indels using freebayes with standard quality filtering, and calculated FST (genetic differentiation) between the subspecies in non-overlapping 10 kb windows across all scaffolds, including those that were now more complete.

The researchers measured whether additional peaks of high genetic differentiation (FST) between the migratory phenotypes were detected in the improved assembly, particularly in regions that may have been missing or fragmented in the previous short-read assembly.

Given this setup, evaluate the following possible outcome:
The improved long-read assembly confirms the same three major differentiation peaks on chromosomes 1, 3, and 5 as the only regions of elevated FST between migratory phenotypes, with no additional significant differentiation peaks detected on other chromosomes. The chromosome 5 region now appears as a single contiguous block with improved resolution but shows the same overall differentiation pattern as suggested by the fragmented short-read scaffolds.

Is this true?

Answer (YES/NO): YES